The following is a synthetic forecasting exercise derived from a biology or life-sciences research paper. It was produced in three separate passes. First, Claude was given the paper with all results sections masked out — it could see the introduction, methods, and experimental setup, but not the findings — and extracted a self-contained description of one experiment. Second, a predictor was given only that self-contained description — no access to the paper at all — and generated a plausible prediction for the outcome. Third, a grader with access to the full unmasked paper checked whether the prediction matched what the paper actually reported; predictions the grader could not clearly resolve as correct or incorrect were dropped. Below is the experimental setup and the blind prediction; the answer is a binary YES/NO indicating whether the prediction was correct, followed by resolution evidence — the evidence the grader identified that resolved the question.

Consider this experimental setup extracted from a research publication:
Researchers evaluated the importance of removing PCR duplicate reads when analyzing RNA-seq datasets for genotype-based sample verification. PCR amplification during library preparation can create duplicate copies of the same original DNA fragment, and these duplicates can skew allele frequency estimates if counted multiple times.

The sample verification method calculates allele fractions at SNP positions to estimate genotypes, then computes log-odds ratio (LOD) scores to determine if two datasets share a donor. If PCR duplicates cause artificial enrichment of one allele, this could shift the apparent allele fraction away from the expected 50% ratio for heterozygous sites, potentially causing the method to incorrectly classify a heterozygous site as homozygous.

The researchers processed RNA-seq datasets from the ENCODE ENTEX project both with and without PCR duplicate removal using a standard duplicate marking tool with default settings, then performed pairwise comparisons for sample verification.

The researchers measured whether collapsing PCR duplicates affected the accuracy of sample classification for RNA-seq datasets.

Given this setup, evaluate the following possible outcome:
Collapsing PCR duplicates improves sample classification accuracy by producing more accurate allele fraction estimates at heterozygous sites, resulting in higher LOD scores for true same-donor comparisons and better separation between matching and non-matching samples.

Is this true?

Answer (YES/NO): NO